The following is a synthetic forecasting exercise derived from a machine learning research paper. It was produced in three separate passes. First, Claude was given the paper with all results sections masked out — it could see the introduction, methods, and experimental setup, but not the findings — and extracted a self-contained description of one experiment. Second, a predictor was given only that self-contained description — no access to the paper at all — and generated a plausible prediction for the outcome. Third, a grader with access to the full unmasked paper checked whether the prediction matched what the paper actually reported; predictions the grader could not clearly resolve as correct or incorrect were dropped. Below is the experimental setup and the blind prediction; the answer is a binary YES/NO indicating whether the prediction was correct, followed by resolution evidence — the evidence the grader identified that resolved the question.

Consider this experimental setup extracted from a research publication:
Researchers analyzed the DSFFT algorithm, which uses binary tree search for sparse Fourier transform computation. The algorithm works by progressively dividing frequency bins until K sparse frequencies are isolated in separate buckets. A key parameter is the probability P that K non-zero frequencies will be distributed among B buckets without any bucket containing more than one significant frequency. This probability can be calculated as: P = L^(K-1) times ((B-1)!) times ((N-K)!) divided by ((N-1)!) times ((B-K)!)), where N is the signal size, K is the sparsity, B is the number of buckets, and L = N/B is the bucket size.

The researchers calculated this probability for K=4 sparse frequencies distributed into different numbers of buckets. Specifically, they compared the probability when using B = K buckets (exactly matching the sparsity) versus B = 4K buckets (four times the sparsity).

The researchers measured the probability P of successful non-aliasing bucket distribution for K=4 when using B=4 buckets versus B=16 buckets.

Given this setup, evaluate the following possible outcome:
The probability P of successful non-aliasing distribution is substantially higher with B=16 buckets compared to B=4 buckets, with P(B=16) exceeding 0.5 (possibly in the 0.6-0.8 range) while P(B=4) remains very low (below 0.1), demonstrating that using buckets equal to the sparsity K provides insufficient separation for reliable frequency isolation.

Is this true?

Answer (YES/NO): YES